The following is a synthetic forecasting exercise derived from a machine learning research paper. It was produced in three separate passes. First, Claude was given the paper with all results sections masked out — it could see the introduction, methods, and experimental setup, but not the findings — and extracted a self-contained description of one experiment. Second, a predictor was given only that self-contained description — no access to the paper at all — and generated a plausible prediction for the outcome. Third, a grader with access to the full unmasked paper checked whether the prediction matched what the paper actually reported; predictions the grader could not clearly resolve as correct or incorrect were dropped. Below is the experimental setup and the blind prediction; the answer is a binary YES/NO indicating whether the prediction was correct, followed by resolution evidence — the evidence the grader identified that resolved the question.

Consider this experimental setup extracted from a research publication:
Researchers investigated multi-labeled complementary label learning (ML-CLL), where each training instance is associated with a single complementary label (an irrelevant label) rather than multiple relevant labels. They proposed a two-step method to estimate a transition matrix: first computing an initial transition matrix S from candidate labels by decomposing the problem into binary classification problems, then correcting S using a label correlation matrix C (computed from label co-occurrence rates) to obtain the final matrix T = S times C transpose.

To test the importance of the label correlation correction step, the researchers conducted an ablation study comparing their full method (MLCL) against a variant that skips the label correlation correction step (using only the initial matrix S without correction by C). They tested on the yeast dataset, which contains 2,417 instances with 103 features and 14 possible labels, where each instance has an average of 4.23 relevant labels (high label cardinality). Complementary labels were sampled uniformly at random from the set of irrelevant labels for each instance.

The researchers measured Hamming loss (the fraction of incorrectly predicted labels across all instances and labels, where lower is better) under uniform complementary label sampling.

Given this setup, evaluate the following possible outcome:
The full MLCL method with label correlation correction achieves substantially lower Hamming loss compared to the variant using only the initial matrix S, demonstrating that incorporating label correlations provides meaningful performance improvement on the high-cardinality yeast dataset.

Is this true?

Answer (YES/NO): YES